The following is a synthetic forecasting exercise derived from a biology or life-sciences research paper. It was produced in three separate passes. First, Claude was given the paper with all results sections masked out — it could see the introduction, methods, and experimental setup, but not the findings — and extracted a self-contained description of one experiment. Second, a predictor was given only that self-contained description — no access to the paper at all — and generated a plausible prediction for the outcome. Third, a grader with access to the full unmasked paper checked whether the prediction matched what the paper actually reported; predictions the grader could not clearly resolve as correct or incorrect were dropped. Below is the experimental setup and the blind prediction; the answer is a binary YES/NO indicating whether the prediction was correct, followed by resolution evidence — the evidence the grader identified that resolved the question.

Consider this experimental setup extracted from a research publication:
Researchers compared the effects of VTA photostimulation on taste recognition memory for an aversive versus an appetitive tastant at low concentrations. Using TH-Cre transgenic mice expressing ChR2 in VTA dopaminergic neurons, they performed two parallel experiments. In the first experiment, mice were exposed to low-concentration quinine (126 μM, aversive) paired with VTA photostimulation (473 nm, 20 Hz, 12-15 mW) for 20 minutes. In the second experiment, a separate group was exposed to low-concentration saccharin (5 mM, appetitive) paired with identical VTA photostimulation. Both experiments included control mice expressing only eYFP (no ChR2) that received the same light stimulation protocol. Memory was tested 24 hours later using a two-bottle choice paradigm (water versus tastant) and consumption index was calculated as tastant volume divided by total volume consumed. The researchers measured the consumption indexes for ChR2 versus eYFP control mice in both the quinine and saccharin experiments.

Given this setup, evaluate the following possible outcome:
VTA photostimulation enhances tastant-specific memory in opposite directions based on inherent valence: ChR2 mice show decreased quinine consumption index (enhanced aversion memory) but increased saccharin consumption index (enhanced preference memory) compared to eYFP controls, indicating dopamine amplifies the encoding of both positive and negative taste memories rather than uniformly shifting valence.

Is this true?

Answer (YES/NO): YES